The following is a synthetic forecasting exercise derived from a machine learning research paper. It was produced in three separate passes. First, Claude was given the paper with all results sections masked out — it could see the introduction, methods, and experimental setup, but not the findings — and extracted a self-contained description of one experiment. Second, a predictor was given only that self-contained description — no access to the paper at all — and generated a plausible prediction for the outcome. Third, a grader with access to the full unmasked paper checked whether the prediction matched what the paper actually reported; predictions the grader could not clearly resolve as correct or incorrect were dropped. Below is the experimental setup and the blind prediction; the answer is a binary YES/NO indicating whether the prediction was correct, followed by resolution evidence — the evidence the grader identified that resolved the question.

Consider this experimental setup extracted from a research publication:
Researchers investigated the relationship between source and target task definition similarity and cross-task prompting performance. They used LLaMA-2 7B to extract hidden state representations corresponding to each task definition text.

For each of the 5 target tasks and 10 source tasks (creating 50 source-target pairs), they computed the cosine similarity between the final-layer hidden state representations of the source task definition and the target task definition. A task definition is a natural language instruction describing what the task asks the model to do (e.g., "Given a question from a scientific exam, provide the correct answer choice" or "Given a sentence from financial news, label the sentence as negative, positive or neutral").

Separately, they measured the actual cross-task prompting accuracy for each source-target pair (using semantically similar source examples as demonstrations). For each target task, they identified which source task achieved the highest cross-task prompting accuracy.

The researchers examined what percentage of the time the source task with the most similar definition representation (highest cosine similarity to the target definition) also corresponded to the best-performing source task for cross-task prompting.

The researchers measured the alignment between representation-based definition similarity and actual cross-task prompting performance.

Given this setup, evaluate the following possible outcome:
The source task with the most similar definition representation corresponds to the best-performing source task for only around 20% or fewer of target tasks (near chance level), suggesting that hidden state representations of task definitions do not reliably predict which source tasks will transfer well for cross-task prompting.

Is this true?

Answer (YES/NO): NO